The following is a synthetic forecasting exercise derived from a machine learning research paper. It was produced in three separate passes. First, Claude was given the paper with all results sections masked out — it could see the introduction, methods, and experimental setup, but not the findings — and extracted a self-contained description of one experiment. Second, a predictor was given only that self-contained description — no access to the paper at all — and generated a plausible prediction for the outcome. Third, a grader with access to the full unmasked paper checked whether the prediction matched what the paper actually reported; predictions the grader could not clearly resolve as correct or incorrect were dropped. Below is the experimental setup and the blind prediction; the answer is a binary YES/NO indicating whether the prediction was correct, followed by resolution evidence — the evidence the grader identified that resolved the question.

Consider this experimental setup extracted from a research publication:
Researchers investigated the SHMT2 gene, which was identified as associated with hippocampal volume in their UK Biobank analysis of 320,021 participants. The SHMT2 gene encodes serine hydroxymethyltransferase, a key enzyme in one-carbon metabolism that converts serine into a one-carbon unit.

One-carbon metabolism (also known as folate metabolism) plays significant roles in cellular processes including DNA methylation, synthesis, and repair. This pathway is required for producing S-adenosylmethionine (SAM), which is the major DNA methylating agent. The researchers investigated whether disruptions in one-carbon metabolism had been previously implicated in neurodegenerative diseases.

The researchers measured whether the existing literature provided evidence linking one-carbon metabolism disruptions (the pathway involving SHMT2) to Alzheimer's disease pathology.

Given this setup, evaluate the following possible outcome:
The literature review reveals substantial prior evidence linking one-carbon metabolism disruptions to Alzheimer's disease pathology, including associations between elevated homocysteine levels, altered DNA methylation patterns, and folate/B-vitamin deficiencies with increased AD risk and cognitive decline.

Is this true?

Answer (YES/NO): YES